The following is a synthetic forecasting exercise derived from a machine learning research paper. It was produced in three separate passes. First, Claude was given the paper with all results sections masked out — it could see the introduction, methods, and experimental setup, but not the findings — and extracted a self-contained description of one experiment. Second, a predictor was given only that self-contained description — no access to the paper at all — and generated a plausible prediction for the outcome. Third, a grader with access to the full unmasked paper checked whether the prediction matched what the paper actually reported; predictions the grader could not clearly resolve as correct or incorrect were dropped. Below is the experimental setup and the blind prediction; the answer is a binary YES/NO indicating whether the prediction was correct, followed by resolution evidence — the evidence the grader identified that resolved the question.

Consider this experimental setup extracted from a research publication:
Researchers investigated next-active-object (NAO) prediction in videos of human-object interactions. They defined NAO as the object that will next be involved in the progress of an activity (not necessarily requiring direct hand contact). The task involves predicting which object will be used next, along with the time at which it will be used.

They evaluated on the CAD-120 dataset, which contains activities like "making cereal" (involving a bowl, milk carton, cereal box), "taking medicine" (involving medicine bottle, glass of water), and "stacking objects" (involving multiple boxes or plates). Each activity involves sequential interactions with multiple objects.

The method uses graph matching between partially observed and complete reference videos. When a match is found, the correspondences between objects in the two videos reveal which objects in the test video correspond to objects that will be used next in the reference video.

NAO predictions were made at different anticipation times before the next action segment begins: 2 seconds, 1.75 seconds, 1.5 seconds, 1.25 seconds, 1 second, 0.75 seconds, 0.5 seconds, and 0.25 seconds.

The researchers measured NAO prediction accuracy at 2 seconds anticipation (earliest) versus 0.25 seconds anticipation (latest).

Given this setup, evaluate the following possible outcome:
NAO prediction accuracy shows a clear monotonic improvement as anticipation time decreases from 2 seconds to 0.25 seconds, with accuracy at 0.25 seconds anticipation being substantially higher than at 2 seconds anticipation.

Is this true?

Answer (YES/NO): NO